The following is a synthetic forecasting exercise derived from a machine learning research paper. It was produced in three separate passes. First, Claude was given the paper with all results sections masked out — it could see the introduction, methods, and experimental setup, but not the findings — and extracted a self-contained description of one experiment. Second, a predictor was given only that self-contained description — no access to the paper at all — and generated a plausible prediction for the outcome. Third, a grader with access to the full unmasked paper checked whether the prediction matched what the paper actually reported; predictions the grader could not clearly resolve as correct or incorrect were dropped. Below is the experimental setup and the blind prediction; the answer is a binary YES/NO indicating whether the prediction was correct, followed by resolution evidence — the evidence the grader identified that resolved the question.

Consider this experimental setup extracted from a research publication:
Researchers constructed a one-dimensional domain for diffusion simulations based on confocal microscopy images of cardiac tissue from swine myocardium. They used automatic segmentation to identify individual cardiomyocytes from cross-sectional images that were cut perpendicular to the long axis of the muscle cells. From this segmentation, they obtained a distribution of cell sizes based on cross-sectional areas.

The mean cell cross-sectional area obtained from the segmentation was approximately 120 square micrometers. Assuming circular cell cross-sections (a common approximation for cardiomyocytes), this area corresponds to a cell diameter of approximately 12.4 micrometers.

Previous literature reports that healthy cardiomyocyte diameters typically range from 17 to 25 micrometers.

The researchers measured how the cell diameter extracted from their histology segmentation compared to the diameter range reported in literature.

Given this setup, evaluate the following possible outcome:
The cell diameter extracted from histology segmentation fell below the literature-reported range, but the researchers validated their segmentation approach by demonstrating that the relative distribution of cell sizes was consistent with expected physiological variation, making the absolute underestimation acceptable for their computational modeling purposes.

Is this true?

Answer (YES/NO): NO